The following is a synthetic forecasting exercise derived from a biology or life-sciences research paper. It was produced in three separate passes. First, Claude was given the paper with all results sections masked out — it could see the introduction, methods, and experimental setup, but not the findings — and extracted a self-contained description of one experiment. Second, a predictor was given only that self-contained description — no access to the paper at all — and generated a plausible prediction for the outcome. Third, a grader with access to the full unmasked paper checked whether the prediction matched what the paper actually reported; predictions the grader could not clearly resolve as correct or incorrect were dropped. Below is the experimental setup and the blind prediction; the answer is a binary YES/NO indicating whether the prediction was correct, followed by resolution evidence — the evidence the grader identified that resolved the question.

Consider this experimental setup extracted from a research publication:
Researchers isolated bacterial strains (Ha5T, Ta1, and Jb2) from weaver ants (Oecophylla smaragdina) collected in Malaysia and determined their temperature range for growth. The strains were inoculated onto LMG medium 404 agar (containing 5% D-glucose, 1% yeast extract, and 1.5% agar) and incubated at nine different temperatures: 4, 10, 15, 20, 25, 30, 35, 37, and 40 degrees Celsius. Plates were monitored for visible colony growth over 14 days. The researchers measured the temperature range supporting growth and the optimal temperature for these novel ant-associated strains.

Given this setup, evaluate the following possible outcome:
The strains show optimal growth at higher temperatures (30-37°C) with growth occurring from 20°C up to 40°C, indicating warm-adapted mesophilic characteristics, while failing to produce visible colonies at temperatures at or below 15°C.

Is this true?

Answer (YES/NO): NO